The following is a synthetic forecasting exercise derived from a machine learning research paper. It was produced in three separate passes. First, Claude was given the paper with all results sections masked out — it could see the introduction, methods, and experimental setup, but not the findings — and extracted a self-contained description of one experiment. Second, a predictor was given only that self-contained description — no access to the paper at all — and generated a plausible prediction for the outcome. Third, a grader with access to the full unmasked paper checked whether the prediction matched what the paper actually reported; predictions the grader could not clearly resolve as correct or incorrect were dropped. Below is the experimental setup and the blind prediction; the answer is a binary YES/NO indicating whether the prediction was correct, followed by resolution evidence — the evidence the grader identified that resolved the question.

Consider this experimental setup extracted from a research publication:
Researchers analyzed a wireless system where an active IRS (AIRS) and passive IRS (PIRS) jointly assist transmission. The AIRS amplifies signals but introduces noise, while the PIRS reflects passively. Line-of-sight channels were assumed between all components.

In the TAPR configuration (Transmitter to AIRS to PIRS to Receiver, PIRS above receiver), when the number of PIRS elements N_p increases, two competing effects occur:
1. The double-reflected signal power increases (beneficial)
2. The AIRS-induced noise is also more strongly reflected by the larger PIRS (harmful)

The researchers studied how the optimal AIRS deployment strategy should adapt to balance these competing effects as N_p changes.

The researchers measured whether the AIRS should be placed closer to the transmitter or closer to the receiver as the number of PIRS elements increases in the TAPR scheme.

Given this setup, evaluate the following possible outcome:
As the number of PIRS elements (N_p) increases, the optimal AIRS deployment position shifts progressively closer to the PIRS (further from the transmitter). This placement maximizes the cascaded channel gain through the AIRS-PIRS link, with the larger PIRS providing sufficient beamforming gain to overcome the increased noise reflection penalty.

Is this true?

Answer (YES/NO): NO